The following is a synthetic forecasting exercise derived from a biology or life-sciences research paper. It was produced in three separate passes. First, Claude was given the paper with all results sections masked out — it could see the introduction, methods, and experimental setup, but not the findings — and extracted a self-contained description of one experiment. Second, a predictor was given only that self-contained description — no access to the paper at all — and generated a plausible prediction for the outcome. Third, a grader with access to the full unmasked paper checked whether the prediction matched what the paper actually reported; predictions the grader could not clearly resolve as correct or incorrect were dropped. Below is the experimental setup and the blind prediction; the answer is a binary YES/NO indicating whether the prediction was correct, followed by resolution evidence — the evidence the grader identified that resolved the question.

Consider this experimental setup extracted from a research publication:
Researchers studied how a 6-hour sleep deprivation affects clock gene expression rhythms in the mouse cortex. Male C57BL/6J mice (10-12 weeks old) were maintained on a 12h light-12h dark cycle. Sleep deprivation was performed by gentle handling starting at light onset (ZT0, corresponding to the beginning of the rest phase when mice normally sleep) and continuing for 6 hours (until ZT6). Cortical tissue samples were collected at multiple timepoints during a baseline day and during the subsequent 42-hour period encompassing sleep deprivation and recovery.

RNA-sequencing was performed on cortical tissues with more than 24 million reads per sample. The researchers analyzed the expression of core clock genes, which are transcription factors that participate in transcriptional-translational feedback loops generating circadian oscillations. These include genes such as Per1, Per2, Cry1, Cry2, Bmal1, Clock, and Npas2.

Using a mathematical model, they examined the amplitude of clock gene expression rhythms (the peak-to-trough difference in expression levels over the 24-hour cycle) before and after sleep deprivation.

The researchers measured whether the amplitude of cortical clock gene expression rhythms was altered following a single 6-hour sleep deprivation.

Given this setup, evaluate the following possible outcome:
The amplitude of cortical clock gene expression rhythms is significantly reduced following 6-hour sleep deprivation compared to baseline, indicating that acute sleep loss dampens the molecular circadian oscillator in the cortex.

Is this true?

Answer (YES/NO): YES